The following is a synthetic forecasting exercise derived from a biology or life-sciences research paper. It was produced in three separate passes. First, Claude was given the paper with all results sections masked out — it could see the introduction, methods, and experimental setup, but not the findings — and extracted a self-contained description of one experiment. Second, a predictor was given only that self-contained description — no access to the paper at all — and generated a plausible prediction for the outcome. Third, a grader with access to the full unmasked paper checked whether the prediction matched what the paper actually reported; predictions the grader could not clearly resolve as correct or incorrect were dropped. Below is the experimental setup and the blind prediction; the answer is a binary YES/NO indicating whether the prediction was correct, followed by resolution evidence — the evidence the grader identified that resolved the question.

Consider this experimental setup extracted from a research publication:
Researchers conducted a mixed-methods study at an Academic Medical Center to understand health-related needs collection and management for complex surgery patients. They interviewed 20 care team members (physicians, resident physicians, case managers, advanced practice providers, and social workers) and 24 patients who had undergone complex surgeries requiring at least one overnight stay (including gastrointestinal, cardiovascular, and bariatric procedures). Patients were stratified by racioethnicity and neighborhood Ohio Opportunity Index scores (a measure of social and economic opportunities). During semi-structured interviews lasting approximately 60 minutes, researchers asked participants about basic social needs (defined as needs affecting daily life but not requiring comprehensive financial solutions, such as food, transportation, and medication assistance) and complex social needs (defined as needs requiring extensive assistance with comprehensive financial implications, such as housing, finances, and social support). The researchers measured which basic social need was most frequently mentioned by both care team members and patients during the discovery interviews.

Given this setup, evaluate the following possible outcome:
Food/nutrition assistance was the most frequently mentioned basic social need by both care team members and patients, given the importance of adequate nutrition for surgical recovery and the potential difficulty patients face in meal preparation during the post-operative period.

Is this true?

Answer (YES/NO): NO